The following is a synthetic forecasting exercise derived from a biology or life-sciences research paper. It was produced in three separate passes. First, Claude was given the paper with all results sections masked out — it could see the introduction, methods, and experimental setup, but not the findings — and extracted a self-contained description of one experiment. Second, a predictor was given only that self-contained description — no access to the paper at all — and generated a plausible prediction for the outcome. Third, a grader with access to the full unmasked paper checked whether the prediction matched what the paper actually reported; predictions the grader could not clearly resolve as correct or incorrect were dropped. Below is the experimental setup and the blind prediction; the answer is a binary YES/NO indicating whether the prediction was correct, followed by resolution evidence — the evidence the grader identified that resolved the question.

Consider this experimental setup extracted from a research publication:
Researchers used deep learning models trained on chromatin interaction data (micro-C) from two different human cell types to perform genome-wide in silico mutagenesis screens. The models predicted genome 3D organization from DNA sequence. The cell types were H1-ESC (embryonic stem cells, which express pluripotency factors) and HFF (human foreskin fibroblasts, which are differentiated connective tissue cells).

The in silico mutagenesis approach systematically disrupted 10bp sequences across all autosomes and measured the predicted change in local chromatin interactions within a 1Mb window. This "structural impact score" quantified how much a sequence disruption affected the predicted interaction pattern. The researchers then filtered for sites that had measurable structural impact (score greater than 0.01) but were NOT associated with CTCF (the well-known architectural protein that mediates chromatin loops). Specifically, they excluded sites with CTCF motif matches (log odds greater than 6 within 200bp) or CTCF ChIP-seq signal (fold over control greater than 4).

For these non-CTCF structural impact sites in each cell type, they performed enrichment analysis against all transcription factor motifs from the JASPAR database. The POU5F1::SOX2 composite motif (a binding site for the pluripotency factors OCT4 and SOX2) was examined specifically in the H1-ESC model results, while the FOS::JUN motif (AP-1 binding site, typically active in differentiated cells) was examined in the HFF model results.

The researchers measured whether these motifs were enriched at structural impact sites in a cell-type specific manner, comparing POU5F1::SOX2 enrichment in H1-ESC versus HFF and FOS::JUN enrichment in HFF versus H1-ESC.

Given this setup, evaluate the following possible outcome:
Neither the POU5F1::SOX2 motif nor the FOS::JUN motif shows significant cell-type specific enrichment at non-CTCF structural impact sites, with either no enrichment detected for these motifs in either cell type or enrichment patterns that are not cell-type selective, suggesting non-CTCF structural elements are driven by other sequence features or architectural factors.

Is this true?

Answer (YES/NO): NO